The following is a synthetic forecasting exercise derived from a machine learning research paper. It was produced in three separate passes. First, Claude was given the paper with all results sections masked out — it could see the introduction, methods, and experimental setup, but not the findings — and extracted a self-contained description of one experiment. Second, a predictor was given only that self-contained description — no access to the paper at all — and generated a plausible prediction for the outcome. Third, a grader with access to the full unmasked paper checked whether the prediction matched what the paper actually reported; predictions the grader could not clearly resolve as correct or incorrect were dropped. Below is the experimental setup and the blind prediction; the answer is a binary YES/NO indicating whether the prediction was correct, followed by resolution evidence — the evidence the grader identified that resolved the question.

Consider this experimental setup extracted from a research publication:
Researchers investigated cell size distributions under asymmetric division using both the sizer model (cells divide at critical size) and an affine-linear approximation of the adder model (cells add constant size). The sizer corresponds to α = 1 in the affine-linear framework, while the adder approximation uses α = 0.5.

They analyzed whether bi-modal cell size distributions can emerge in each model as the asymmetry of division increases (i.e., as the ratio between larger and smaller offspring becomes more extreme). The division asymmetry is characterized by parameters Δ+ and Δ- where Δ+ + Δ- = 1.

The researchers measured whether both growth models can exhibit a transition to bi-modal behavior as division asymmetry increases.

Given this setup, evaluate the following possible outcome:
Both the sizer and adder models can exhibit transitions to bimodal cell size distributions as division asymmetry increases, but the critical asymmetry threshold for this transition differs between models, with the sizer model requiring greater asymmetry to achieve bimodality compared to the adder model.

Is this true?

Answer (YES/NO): NO